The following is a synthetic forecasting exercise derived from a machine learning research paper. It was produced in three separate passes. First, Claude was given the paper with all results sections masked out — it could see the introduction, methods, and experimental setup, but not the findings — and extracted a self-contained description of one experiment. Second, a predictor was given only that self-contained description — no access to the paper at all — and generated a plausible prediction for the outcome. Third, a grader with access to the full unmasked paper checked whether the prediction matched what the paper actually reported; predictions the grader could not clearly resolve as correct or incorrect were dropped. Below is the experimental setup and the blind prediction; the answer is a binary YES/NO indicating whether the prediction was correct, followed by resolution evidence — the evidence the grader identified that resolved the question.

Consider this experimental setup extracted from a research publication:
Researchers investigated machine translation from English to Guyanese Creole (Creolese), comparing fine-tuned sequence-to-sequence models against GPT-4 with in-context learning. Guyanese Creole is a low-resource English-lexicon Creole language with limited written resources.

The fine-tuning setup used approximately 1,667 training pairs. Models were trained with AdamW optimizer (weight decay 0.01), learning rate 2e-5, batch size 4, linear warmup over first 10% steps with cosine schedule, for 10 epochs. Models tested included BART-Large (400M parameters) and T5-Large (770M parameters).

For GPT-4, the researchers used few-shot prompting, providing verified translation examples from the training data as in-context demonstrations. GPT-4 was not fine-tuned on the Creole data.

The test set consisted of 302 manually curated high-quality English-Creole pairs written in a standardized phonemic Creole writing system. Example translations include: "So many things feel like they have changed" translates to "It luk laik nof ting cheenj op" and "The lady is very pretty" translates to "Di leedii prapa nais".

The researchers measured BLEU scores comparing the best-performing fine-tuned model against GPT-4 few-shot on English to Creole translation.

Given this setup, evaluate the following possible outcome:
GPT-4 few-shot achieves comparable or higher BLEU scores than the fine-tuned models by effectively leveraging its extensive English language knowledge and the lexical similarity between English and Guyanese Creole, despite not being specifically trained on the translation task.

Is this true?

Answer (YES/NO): NO